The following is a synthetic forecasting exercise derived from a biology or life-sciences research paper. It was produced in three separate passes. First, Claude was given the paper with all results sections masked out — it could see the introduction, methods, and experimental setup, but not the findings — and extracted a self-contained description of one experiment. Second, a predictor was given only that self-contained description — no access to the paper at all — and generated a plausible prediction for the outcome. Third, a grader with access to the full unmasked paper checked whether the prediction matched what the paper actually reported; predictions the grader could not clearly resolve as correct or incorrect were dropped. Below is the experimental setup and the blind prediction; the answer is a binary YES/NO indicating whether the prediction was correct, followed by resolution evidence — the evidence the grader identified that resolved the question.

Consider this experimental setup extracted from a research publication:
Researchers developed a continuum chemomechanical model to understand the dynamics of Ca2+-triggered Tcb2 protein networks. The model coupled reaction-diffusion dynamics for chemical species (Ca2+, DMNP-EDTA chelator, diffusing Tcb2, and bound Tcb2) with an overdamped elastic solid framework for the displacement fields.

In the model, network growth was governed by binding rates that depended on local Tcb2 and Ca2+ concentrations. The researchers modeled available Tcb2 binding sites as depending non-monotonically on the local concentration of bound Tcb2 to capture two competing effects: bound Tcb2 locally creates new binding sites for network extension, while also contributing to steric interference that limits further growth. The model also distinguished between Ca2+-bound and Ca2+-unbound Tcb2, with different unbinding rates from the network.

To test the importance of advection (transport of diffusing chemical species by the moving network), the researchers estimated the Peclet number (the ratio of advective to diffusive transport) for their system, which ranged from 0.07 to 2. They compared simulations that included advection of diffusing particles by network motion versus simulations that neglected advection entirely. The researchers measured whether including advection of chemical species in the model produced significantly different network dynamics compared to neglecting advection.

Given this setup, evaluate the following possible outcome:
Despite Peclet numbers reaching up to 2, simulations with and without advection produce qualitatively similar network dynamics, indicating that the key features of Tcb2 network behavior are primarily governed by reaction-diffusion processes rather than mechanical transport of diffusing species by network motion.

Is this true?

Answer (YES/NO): YES